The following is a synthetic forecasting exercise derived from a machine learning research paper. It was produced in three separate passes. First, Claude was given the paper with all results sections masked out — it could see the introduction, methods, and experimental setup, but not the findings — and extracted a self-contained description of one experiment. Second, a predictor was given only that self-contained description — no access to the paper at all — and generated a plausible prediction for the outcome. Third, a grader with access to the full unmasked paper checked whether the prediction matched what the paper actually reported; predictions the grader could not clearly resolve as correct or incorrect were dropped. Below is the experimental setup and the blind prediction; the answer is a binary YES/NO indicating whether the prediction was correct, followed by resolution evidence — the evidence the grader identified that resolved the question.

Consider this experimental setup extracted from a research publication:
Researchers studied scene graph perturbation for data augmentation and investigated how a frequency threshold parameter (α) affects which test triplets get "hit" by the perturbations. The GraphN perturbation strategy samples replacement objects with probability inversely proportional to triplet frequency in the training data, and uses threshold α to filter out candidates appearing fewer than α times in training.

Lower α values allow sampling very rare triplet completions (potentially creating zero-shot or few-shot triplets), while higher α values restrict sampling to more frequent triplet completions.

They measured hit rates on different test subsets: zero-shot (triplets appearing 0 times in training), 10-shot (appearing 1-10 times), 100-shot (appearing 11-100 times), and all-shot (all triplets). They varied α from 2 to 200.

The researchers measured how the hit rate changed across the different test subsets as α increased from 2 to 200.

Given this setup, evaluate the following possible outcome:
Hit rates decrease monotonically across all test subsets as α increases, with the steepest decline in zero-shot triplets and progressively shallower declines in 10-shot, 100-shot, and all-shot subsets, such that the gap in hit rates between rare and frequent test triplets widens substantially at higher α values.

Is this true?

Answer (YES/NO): NO